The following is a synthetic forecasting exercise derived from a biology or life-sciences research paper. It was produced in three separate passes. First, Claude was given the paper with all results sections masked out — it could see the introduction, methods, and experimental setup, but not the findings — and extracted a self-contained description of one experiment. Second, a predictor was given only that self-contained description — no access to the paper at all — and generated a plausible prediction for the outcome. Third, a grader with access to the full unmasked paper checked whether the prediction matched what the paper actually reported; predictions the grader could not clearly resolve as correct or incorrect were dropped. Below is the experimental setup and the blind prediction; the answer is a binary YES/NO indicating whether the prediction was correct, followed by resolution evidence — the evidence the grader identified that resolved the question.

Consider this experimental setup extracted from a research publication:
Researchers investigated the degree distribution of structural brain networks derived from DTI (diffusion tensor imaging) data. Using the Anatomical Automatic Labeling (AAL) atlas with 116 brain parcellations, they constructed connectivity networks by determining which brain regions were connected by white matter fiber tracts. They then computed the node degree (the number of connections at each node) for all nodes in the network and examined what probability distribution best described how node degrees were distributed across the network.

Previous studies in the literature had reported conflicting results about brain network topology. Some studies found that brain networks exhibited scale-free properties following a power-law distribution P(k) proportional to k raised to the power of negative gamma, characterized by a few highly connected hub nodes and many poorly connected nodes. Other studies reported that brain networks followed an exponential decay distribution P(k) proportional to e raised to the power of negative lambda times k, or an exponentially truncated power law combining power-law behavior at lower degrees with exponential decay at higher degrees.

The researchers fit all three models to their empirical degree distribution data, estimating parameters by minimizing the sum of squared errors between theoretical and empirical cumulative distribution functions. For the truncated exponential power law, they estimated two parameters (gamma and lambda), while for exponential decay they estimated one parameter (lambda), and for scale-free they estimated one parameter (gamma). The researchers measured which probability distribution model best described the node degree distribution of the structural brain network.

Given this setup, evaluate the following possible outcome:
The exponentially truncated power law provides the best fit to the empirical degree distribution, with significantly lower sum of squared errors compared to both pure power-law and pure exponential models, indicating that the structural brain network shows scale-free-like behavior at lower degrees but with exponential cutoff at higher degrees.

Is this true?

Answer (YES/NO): NO